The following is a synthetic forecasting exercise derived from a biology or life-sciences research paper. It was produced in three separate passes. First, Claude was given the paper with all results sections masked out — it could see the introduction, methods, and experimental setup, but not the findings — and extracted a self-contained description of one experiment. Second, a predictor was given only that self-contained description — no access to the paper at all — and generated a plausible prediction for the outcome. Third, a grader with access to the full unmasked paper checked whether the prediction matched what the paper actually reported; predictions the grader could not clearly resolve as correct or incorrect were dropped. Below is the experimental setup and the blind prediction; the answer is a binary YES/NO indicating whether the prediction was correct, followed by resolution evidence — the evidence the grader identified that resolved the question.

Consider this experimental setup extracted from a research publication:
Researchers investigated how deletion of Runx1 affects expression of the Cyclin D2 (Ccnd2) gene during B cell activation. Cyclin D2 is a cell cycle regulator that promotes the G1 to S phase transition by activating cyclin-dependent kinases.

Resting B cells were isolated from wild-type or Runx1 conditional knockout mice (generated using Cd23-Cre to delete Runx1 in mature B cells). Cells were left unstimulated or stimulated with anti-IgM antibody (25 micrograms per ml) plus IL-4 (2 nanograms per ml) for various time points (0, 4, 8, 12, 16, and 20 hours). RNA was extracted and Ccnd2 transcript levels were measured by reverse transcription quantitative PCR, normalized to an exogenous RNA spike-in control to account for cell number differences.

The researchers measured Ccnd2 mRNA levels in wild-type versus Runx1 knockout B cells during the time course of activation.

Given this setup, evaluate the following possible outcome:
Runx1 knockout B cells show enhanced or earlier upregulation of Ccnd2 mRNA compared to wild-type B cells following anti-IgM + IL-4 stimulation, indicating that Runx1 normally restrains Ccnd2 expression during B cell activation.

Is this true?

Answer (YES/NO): YES